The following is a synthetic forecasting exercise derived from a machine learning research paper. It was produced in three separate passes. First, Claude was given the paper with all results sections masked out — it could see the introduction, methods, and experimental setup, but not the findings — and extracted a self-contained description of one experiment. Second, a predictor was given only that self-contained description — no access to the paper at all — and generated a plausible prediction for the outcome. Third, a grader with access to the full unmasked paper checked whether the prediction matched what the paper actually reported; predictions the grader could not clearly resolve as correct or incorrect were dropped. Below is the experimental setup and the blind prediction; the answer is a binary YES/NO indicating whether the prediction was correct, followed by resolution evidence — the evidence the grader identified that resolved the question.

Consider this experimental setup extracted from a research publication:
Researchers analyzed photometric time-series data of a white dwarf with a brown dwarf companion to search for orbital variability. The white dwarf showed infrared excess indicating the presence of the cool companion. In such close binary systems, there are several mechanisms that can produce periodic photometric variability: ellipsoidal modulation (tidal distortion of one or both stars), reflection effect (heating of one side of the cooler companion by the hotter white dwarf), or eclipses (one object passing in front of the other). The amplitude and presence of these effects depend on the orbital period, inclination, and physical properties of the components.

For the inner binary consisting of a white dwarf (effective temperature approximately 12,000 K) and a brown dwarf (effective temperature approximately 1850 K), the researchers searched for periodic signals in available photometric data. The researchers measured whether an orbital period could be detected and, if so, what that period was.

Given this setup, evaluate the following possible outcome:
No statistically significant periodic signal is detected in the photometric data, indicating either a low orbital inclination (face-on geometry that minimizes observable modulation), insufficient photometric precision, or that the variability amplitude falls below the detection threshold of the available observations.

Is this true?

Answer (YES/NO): NO